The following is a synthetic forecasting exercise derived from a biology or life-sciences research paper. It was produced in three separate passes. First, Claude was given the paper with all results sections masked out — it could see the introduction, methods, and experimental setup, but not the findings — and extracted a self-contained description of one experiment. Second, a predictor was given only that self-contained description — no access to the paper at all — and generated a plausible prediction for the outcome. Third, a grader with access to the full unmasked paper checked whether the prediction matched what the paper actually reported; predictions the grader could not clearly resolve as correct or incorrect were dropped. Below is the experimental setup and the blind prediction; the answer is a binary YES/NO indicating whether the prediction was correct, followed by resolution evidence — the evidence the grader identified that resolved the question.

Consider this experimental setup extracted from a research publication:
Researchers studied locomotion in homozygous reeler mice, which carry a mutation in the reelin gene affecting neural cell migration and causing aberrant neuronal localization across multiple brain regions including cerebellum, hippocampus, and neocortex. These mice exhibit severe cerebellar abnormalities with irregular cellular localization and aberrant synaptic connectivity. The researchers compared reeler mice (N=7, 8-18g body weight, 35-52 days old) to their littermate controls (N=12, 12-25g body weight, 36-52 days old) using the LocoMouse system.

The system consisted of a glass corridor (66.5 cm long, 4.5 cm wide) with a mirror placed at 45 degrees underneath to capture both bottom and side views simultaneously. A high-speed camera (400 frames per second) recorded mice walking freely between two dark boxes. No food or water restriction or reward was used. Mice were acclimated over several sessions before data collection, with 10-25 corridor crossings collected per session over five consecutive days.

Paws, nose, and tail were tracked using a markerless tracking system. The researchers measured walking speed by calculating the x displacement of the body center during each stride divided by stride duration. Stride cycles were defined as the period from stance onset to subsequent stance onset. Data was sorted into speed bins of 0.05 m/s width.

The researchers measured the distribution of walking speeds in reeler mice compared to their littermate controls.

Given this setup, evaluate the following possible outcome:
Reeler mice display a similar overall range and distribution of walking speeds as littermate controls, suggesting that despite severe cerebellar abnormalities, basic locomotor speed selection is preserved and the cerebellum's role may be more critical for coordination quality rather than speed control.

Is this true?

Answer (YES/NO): NO